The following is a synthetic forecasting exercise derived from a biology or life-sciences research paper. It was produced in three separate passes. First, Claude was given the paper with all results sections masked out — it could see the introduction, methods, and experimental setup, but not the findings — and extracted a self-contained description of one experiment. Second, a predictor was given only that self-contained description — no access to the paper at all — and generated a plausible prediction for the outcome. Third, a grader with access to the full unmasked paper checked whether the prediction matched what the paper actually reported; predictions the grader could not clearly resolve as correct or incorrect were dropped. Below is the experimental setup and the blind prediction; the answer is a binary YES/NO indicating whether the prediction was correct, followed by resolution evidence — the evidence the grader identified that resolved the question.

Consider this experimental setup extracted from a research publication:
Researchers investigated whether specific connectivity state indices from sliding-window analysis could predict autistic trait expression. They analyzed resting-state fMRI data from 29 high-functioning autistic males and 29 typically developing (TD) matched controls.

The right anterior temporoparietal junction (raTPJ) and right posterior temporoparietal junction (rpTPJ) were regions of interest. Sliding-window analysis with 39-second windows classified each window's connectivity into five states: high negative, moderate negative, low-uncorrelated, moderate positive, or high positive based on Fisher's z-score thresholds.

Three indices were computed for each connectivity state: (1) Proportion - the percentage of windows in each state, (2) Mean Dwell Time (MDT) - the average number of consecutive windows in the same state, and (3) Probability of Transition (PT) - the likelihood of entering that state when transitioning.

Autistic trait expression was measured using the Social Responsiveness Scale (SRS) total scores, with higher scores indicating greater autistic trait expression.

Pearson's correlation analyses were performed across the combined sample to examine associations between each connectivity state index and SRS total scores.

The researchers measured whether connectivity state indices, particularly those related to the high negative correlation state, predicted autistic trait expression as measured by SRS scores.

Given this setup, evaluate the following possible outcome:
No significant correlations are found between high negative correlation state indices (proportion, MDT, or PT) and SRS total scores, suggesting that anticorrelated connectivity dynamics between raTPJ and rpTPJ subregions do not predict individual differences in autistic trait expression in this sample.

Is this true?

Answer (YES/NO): NO